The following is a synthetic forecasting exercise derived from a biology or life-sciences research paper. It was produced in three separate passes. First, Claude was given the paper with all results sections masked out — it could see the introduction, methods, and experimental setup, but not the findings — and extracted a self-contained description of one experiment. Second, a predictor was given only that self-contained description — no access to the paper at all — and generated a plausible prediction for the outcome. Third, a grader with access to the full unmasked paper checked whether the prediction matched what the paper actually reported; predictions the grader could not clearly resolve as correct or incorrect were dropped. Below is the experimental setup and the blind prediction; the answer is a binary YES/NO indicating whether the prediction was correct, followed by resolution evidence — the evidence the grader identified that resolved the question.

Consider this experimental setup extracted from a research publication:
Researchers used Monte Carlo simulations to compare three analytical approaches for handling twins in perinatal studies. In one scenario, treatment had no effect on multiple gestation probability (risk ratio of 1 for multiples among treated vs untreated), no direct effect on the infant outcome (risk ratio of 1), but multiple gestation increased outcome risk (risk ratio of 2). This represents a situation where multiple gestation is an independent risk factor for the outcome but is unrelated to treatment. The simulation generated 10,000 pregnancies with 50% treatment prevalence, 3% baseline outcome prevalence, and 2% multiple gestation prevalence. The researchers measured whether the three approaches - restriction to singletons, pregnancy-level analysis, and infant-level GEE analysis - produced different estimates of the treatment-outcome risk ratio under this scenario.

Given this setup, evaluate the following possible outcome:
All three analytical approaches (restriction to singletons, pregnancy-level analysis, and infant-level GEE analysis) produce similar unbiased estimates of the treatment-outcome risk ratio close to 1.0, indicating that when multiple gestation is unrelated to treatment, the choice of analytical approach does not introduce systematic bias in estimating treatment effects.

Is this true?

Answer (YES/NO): YES